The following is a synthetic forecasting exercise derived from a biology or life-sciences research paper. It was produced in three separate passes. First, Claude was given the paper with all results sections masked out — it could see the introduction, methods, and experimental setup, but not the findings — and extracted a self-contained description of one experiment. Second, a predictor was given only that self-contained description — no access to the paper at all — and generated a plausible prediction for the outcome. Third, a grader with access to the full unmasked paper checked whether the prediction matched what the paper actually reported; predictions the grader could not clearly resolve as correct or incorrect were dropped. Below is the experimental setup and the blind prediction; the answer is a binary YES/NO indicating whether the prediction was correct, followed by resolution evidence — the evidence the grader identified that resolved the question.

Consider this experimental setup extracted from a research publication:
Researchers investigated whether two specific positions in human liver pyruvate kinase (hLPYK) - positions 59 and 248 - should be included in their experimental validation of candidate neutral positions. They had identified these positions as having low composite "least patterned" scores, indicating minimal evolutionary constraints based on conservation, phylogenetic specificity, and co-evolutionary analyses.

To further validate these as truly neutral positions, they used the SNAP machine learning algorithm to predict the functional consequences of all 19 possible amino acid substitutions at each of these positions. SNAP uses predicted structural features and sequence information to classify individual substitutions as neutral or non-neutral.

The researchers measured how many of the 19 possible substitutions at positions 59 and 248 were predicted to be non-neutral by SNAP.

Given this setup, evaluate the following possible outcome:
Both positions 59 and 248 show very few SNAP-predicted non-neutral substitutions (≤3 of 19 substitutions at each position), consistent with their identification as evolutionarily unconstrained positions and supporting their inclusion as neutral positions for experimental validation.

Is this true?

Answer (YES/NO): NO